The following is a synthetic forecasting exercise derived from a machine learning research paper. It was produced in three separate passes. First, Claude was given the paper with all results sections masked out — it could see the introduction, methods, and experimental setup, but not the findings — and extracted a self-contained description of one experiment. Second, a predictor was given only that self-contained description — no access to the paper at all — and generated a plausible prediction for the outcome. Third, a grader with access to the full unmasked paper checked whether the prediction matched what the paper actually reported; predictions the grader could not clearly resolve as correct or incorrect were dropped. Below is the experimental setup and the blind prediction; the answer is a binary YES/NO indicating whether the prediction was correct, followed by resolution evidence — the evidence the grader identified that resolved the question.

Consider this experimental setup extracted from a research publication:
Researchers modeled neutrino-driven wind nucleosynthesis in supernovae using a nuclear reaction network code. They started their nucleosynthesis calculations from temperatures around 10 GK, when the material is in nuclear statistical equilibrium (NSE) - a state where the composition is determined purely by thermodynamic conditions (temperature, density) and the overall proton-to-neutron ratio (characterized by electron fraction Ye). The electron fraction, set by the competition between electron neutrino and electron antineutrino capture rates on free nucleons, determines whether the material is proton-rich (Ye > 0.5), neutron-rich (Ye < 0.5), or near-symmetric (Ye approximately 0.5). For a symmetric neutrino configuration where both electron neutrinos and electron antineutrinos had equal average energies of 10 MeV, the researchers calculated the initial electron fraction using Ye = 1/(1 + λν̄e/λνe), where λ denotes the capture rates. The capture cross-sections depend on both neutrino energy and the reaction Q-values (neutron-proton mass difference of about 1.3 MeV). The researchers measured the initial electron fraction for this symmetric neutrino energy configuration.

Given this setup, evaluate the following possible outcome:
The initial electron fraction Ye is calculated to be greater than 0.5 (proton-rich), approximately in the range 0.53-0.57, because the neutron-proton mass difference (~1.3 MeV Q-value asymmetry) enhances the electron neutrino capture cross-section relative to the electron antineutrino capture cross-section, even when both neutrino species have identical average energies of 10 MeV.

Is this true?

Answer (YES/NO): NO